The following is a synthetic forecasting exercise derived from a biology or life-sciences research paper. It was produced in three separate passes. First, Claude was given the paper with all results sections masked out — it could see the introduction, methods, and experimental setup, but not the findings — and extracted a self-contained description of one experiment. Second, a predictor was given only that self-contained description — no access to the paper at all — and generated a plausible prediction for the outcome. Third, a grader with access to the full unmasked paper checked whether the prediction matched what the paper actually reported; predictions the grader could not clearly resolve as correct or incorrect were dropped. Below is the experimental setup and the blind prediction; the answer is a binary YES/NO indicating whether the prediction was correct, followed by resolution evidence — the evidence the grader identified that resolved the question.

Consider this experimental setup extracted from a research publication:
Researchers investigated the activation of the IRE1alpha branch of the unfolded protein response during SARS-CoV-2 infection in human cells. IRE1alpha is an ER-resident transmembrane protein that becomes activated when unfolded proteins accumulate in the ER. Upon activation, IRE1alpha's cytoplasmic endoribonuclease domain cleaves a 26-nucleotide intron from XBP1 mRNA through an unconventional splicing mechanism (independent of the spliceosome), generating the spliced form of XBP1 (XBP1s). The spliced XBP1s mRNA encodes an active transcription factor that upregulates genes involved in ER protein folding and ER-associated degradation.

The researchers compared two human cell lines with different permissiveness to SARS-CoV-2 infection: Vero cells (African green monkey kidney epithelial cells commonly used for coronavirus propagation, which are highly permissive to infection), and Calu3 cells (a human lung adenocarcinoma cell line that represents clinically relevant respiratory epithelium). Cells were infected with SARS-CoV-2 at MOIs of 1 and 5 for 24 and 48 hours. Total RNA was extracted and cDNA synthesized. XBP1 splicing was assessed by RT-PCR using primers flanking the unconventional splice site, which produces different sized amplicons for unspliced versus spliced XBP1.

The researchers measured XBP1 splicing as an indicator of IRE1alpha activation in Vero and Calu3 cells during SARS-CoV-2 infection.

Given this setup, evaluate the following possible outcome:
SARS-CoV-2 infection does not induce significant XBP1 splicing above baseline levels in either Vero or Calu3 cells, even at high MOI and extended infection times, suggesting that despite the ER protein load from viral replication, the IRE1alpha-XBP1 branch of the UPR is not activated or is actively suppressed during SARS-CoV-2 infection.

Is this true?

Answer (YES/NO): NO